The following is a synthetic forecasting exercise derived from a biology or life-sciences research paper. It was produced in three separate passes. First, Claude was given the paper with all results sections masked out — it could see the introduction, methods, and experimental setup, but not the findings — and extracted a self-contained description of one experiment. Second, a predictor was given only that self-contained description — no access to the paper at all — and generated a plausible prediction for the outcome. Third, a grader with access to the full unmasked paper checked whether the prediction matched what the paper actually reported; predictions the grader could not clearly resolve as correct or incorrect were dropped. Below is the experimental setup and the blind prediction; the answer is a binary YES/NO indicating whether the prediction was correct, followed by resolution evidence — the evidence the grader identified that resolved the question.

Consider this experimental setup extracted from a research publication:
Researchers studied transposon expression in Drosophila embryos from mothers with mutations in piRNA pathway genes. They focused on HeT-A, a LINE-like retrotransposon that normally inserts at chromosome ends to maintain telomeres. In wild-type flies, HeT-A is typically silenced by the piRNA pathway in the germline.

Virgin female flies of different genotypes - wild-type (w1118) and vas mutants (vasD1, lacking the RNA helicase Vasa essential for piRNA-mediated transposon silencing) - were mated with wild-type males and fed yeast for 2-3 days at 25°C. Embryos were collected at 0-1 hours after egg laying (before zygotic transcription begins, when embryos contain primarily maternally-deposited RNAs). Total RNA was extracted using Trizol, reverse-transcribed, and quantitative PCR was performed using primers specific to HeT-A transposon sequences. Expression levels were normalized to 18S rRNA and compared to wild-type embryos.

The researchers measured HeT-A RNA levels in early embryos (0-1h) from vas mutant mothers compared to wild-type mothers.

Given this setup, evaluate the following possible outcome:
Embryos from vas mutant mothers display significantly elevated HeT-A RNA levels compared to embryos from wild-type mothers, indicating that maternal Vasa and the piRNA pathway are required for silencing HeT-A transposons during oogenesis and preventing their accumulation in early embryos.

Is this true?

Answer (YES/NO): YES